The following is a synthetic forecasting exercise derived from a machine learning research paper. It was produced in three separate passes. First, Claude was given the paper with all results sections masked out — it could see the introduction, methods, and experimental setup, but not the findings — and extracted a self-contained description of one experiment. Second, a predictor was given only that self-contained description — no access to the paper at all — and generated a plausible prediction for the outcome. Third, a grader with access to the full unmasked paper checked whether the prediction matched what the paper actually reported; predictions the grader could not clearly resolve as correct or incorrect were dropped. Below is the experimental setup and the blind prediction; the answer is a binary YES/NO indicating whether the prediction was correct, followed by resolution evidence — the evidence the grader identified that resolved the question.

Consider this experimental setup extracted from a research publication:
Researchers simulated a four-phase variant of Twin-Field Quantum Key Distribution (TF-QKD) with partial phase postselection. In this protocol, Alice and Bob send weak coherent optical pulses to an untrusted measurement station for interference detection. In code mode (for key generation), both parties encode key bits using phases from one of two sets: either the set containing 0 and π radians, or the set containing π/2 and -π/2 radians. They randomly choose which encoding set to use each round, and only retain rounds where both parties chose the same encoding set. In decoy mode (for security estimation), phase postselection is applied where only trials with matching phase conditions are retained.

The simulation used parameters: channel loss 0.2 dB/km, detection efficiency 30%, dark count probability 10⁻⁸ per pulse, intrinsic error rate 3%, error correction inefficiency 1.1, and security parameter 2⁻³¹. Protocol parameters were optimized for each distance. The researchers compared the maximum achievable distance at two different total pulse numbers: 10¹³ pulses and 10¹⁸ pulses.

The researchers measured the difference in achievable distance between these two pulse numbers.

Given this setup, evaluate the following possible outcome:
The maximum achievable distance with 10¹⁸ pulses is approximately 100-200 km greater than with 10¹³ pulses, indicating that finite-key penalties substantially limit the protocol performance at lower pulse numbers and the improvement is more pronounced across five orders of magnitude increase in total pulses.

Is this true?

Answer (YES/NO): NO